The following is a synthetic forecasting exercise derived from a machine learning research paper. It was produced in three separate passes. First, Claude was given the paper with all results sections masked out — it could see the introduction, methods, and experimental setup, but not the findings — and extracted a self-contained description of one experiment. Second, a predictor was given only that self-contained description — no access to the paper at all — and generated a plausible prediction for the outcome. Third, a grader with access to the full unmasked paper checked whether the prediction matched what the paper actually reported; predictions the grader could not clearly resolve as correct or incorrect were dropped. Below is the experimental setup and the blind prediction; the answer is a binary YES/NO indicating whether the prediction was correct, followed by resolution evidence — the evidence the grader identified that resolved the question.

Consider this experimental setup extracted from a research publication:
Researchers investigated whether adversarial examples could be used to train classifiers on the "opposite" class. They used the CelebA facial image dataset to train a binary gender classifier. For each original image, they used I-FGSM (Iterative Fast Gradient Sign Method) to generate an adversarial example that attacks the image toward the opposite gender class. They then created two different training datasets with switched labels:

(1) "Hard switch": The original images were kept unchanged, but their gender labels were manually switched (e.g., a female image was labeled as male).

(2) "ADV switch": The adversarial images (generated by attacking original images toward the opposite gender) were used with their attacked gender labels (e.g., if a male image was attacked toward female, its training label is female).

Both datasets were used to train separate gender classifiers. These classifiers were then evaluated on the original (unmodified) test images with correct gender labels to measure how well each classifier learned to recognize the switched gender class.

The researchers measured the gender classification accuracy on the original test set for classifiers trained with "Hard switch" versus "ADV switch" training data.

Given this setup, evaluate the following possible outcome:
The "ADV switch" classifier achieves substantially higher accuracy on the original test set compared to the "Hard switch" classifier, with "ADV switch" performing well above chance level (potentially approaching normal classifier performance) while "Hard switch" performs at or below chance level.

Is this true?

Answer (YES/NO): NO